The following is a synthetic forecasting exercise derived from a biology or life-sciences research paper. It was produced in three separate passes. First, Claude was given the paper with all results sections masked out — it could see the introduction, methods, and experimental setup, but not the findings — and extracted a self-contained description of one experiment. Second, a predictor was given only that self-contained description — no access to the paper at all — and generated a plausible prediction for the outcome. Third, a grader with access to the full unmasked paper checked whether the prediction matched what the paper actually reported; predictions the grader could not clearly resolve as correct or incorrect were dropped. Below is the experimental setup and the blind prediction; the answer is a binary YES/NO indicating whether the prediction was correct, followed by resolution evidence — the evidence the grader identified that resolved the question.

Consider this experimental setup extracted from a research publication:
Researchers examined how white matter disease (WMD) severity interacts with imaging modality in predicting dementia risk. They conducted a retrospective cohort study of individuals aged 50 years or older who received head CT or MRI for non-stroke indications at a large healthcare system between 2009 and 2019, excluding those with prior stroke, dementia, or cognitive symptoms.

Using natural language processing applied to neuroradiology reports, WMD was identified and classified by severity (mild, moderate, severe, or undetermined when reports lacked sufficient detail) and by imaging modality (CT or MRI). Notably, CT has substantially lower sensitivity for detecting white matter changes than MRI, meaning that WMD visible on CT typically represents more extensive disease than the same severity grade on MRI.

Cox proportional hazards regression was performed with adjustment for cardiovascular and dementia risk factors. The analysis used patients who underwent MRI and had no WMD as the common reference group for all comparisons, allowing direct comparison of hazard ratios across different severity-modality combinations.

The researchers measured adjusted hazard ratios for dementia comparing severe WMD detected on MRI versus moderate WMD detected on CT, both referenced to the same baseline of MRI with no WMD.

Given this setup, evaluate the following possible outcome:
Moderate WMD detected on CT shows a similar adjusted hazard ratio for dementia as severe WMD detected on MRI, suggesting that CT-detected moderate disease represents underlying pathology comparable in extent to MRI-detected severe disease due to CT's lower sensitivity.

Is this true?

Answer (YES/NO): NO